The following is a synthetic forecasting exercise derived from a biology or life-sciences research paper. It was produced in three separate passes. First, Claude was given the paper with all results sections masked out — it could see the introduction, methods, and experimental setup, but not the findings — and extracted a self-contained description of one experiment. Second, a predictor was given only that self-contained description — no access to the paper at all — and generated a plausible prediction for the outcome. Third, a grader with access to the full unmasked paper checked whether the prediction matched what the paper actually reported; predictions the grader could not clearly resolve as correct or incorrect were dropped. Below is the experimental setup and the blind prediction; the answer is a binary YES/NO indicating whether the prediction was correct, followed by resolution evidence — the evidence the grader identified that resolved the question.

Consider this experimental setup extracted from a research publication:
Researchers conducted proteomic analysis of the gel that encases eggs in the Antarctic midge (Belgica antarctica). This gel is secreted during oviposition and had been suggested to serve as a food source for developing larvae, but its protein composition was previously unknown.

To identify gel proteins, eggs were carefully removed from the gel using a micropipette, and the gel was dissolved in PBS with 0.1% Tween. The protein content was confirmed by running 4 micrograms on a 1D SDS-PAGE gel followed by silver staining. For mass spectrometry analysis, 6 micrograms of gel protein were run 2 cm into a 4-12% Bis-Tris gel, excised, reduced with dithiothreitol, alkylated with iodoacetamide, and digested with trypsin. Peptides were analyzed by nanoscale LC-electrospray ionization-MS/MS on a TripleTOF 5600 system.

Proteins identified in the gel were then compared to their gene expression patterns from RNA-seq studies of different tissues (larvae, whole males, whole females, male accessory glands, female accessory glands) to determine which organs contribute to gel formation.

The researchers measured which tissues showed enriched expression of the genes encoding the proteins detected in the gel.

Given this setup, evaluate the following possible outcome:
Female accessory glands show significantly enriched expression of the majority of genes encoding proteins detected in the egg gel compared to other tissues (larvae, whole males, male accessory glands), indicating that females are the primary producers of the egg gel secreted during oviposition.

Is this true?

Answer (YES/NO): NO